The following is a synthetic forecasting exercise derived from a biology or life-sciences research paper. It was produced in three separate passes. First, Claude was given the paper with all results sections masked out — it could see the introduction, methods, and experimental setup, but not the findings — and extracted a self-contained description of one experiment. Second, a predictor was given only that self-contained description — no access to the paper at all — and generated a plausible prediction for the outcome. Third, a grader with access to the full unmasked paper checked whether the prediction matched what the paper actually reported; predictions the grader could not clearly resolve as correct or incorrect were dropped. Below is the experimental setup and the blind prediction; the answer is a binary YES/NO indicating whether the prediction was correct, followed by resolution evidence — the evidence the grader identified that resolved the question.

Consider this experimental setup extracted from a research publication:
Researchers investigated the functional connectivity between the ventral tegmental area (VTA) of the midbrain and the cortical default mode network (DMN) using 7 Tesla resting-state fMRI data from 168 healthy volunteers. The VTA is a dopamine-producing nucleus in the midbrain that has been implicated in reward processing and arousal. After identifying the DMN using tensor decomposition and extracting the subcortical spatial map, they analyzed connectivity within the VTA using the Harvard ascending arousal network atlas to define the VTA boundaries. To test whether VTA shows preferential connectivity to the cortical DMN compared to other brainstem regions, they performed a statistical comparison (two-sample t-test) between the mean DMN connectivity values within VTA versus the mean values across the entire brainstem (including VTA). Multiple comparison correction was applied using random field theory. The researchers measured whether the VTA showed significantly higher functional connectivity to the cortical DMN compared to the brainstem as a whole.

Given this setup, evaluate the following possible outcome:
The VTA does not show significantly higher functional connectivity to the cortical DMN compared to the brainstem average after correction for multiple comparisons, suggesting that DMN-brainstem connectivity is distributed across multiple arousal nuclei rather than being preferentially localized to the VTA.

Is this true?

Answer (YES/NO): NO